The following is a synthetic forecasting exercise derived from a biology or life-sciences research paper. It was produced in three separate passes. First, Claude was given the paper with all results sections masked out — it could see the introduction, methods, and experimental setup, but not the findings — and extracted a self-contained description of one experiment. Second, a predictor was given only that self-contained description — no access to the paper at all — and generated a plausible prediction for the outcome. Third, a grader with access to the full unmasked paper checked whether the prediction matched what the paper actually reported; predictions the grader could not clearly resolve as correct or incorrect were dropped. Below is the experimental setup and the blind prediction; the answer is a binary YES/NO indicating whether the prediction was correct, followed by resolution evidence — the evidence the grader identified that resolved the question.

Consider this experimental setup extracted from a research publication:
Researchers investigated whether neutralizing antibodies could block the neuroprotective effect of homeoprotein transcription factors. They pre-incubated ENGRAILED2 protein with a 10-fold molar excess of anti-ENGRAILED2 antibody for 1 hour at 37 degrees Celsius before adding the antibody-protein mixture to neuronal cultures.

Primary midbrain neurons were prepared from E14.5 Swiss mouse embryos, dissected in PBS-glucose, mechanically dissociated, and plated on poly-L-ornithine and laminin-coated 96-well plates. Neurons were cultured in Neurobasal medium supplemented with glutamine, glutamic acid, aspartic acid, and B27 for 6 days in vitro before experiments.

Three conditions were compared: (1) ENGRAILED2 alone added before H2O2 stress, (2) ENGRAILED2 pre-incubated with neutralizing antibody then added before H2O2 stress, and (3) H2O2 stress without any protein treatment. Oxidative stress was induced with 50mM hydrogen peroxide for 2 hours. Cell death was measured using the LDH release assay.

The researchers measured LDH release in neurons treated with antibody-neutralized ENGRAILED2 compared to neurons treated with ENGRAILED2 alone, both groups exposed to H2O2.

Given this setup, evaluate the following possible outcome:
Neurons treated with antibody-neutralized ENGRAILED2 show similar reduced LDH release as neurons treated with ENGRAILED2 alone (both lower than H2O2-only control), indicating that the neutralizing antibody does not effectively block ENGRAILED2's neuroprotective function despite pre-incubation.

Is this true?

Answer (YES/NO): NO